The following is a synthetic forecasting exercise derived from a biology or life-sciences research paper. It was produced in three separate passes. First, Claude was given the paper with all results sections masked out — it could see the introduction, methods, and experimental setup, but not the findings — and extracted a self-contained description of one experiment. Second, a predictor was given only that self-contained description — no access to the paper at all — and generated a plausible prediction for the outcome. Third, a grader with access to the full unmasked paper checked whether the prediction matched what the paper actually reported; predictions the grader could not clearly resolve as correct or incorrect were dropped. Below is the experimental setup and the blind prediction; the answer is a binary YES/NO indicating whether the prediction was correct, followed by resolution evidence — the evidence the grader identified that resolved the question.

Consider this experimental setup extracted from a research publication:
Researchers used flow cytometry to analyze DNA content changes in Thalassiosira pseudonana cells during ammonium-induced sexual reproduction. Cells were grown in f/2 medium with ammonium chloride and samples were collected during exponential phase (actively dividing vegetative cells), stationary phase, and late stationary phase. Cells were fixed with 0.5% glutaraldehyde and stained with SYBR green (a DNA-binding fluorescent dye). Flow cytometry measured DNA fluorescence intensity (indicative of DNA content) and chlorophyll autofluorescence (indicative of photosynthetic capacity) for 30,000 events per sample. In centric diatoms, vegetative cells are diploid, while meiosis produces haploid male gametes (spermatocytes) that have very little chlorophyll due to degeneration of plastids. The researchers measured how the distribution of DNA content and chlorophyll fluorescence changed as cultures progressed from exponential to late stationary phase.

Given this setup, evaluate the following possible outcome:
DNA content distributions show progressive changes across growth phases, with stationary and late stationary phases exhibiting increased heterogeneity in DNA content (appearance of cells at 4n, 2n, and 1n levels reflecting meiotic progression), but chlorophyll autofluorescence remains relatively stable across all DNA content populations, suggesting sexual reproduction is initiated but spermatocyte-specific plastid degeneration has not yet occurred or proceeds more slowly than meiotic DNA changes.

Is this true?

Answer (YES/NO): NO